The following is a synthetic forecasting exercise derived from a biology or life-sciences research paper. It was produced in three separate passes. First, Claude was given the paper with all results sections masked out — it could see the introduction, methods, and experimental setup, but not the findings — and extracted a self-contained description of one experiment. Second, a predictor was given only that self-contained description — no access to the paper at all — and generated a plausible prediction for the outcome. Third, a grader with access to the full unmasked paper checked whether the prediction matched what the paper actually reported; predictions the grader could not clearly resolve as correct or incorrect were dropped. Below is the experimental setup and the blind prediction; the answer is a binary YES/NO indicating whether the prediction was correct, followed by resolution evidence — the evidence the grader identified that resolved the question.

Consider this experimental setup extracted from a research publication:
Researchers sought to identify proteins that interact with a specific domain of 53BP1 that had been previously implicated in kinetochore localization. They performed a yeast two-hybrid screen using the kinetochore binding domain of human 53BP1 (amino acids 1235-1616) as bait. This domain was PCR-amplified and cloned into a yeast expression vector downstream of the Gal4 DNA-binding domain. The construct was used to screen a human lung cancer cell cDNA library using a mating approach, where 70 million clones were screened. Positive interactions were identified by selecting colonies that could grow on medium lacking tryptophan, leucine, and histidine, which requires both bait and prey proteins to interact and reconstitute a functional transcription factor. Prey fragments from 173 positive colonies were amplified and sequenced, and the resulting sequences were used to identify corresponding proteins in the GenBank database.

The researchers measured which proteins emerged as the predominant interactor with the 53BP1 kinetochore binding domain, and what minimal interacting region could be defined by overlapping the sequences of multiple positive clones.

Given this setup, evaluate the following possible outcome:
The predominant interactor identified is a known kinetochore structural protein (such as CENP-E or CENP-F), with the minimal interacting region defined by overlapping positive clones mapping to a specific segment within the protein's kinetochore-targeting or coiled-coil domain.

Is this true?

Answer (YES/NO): YES